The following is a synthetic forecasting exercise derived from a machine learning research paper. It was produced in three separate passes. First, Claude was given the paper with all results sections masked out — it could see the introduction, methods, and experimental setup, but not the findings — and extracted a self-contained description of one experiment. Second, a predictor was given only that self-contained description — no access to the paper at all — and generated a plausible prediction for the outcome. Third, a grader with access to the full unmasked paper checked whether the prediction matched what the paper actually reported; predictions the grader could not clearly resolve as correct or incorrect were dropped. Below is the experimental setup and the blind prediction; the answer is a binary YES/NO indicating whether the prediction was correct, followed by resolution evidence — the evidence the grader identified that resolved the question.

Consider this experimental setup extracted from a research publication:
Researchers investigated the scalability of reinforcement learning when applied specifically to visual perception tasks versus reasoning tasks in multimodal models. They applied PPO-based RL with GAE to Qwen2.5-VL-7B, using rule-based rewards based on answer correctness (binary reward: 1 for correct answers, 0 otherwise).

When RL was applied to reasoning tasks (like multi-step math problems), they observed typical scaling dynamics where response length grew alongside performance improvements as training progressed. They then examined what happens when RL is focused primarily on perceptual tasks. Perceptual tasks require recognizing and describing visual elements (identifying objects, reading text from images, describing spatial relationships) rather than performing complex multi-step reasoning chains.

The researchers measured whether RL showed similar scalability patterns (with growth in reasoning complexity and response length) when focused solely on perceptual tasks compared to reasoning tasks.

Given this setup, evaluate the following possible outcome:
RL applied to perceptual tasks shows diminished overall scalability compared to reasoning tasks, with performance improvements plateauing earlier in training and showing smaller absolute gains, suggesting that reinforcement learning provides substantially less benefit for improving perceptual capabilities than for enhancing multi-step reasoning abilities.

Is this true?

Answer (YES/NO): NO